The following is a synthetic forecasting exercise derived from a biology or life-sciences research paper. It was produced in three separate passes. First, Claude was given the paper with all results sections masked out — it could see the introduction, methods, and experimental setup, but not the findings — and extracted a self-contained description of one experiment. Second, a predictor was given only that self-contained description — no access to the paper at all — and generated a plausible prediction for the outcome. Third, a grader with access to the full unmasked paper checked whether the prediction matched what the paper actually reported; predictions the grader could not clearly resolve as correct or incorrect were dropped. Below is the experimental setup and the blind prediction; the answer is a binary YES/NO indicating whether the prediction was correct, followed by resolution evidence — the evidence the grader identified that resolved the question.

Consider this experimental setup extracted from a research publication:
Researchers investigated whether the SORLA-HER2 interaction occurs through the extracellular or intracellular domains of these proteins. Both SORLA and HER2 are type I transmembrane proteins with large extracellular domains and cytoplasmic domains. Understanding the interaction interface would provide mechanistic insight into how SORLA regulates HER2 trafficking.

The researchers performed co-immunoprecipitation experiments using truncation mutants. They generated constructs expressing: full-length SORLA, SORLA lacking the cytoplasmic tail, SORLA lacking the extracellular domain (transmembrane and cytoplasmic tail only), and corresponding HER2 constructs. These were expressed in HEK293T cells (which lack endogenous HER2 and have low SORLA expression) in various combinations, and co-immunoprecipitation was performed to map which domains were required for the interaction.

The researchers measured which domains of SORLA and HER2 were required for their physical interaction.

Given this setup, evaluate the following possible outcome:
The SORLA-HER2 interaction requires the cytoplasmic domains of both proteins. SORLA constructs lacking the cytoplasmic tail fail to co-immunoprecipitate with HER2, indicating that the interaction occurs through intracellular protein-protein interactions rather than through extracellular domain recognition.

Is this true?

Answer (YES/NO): NO